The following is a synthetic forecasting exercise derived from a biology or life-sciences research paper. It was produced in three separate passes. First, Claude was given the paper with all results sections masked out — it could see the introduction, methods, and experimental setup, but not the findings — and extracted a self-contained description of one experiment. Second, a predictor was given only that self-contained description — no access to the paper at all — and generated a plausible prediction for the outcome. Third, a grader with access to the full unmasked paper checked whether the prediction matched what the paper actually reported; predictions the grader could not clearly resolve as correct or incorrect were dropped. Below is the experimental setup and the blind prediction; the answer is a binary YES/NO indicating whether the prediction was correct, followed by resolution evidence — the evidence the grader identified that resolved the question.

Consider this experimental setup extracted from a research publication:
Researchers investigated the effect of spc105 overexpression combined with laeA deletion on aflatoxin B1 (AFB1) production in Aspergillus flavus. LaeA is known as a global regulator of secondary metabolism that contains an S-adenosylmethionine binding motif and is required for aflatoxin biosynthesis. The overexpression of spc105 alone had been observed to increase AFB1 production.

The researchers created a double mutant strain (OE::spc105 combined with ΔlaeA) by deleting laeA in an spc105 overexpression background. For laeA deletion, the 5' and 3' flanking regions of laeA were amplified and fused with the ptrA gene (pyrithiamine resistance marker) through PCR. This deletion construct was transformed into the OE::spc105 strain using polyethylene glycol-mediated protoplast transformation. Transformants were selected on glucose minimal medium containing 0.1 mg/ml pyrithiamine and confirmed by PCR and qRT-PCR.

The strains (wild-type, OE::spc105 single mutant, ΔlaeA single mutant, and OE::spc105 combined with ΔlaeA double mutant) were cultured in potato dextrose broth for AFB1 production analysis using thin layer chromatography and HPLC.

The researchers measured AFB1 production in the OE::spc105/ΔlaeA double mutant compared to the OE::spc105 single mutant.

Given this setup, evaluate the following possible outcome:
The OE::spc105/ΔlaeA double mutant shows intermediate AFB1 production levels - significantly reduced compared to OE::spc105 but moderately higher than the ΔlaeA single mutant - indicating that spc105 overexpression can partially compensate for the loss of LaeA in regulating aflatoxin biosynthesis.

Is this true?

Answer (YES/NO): NO